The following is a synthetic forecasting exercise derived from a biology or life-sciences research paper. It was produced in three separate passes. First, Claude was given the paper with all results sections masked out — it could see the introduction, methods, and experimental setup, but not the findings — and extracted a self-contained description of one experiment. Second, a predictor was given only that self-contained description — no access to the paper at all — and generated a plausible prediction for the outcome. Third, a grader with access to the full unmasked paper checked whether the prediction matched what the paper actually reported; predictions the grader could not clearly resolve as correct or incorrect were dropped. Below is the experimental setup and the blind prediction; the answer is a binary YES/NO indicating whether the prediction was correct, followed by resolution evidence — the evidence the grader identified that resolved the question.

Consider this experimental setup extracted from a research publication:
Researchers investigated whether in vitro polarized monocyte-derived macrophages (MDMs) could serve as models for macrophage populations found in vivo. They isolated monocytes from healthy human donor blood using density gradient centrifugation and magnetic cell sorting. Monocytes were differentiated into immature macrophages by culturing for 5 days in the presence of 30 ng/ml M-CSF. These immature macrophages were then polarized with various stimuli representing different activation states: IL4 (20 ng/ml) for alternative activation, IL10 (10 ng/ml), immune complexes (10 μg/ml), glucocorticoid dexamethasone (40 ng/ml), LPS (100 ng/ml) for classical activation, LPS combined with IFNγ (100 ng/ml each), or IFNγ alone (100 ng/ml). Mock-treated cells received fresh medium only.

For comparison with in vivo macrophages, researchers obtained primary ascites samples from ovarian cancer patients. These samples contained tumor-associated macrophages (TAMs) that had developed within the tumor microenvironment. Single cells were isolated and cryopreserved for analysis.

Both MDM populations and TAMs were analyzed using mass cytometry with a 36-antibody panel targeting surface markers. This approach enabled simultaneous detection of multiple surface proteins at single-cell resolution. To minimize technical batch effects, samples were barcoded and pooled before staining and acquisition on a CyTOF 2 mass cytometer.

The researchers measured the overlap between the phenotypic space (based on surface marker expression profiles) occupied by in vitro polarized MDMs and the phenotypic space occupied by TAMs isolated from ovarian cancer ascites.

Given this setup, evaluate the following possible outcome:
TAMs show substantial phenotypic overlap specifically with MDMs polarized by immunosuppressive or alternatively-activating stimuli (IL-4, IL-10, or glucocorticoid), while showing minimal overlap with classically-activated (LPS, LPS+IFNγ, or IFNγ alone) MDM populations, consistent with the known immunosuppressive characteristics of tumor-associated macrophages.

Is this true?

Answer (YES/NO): NO